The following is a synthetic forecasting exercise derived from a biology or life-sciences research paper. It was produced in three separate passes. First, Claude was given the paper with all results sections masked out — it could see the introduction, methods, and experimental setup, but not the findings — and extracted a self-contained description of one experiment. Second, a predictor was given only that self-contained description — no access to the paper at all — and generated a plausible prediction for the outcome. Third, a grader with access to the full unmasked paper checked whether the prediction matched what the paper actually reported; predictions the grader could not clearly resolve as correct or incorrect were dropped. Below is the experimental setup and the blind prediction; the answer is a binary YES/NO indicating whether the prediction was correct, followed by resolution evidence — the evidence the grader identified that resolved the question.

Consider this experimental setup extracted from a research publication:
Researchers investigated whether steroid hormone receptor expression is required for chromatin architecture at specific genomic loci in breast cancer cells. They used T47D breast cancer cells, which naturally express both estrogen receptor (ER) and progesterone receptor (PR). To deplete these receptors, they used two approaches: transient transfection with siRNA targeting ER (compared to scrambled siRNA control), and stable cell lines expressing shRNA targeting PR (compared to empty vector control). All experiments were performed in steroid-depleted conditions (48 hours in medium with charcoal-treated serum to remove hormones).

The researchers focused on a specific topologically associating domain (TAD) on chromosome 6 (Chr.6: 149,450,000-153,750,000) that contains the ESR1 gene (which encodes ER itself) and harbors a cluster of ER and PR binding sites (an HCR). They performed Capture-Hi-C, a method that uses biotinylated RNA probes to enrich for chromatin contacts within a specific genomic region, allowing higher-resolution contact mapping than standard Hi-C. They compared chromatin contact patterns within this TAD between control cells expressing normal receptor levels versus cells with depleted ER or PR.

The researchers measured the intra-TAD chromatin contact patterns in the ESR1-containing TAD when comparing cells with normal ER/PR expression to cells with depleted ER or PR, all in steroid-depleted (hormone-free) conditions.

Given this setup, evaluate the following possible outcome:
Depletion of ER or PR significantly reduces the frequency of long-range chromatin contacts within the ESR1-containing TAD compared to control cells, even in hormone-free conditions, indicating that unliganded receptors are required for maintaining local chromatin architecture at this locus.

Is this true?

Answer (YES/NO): YES